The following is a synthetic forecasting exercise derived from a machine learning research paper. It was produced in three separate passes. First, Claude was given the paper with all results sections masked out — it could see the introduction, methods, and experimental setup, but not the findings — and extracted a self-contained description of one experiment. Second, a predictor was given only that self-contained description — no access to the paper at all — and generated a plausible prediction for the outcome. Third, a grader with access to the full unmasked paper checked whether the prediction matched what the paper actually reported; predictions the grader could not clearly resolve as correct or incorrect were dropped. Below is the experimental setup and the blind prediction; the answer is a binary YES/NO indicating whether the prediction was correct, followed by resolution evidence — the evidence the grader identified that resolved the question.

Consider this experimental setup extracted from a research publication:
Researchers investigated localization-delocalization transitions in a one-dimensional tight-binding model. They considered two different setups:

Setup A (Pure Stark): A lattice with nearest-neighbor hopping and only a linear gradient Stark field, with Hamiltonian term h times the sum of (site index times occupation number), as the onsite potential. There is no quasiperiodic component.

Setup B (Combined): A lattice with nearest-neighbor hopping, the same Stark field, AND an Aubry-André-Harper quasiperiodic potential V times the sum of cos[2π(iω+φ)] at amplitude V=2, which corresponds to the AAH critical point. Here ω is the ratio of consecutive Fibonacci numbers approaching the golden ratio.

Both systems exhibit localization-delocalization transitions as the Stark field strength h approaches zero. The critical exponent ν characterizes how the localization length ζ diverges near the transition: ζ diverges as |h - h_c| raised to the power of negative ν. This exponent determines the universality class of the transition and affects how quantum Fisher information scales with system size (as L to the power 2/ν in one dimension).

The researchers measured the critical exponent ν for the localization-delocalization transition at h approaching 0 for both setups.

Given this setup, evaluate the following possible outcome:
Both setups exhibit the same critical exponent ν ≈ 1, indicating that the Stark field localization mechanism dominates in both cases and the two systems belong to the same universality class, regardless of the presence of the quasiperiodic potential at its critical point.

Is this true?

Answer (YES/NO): NO